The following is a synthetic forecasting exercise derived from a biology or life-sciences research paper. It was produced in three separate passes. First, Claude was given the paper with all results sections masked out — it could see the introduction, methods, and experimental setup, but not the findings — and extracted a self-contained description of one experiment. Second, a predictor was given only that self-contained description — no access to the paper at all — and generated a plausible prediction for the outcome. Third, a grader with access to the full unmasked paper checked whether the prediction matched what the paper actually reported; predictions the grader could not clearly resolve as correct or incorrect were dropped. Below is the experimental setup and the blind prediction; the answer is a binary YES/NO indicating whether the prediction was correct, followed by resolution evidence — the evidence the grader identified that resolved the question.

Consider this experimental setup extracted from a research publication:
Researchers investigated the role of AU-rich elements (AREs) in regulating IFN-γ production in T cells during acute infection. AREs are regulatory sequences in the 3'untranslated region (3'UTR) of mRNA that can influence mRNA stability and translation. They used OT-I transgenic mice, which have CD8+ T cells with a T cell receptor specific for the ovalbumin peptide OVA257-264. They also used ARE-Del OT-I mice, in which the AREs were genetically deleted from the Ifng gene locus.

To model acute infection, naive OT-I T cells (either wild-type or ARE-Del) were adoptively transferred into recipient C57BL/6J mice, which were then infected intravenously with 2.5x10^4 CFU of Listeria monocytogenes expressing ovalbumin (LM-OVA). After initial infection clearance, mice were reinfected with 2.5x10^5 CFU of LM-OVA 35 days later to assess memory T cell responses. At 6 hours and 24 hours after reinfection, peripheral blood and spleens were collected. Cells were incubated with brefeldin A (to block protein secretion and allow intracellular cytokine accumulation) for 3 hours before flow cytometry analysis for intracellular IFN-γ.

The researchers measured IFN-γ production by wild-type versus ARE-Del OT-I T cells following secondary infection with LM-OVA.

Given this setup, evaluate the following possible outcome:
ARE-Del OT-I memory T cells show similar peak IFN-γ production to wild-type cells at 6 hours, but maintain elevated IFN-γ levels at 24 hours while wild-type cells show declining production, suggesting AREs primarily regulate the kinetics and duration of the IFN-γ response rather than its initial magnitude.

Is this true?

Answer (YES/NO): NO